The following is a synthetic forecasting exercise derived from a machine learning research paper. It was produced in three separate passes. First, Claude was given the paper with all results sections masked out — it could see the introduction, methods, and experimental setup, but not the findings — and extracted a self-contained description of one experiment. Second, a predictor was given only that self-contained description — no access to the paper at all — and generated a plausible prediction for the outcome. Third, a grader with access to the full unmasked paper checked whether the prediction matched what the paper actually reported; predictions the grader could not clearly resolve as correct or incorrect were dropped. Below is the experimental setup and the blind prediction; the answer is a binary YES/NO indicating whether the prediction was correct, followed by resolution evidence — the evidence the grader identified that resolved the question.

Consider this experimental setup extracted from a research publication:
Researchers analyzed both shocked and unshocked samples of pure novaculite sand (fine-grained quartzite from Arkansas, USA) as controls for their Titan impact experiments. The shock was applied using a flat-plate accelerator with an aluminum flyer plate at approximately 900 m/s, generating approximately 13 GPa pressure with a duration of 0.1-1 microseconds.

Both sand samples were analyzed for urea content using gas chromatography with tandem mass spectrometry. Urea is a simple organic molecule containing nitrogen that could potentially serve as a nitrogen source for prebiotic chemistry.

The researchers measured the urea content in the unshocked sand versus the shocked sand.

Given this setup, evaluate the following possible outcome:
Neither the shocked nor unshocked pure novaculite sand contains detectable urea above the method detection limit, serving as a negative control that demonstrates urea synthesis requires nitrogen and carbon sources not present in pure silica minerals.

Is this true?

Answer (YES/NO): NO